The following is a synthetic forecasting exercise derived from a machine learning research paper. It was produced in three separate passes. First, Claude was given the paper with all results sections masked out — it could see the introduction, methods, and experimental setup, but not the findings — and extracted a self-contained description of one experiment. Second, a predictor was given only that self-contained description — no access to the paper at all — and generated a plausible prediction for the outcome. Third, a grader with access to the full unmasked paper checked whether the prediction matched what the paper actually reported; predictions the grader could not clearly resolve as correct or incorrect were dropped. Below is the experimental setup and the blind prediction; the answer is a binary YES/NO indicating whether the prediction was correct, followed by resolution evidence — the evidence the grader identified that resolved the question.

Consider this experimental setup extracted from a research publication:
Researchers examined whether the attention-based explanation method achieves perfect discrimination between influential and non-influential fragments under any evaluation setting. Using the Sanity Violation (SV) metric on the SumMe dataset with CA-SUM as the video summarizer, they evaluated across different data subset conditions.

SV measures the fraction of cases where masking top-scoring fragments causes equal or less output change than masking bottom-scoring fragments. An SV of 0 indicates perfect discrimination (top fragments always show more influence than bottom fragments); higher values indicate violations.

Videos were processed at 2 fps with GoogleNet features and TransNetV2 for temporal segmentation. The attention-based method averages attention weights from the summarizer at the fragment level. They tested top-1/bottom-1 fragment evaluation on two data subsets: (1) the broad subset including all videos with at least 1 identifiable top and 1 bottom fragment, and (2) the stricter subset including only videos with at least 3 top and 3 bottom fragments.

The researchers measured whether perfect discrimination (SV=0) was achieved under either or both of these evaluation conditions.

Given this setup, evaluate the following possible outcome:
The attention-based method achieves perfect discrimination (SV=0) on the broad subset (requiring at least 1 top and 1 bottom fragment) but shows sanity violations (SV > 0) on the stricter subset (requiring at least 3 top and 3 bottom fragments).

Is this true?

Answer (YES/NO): NO